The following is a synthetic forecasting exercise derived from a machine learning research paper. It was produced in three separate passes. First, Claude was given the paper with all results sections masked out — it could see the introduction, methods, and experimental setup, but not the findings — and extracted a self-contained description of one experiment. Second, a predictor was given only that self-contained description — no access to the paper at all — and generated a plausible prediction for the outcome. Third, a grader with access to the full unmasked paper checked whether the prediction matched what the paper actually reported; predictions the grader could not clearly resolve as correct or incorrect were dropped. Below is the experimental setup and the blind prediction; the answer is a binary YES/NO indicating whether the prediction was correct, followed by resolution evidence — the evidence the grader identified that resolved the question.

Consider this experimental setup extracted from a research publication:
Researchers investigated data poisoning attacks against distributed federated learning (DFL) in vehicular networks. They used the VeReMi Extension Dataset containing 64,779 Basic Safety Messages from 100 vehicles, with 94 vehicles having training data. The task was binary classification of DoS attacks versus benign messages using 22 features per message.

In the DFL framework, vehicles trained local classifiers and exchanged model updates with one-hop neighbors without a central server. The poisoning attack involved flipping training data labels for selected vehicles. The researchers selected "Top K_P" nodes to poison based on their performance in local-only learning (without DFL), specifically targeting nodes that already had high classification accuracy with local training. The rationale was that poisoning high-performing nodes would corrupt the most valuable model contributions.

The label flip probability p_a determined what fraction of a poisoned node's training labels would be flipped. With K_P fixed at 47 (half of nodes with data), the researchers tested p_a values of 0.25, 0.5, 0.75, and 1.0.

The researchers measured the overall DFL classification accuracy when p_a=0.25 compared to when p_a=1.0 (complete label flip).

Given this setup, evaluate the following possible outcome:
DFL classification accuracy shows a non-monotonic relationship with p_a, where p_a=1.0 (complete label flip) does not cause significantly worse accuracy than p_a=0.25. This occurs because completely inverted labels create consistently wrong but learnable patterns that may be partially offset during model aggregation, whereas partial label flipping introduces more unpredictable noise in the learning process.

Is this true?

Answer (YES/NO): NO